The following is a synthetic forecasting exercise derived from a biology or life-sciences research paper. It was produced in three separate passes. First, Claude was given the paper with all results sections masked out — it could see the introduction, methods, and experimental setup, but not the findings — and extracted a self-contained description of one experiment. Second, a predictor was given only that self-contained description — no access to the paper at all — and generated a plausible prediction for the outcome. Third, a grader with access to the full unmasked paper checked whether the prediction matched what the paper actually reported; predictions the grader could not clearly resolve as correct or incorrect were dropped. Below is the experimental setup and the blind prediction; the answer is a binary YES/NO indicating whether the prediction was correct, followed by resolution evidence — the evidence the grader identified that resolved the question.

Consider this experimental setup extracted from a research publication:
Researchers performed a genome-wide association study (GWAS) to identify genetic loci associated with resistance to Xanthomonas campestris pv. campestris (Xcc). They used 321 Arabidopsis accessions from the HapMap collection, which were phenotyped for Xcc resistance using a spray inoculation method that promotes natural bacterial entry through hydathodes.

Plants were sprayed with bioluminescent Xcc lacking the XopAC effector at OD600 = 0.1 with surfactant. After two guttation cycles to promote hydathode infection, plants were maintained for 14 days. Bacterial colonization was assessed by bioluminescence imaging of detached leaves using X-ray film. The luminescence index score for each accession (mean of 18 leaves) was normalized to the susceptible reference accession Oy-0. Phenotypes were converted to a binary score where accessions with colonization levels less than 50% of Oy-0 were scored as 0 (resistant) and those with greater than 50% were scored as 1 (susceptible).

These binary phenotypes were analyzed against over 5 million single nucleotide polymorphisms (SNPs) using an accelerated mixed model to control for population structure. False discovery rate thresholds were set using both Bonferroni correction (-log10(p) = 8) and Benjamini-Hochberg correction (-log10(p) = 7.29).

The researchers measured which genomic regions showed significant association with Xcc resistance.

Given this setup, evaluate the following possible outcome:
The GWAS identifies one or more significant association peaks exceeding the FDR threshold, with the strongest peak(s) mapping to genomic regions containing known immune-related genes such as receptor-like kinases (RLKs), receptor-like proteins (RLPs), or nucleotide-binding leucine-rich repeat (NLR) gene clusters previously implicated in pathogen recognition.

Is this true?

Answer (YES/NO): NO